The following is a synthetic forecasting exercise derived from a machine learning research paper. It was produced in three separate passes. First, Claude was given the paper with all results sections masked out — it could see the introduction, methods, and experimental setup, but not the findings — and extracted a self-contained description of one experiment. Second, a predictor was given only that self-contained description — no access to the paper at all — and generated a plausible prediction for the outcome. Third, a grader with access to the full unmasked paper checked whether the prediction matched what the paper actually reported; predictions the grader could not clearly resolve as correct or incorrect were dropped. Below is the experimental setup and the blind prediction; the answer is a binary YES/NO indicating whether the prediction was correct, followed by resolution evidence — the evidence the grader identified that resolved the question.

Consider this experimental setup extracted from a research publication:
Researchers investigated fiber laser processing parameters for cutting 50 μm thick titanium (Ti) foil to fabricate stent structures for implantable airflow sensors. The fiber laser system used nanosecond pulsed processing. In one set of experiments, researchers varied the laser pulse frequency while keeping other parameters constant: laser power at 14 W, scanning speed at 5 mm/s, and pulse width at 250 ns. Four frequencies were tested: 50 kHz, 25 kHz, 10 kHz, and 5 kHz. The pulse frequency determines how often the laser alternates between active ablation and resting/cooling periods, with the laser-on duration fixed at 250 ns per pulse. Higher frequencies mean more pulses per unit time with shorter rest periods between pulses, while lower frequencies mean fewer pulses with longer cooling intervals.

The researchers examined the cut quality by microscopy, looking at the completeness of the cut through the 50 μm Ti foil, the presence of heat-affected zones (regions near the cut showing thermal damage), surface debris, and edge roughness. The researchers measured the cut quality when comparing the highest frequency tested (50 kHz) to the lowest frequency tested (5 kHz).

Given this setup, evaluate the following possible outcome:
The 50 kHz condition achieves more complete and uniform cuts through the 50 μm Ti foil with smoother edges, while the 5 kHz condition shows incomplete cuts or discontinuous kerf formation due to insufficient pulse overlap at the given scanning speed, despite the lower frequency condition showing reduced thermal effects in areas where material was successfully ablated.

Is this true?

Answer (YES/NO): NO